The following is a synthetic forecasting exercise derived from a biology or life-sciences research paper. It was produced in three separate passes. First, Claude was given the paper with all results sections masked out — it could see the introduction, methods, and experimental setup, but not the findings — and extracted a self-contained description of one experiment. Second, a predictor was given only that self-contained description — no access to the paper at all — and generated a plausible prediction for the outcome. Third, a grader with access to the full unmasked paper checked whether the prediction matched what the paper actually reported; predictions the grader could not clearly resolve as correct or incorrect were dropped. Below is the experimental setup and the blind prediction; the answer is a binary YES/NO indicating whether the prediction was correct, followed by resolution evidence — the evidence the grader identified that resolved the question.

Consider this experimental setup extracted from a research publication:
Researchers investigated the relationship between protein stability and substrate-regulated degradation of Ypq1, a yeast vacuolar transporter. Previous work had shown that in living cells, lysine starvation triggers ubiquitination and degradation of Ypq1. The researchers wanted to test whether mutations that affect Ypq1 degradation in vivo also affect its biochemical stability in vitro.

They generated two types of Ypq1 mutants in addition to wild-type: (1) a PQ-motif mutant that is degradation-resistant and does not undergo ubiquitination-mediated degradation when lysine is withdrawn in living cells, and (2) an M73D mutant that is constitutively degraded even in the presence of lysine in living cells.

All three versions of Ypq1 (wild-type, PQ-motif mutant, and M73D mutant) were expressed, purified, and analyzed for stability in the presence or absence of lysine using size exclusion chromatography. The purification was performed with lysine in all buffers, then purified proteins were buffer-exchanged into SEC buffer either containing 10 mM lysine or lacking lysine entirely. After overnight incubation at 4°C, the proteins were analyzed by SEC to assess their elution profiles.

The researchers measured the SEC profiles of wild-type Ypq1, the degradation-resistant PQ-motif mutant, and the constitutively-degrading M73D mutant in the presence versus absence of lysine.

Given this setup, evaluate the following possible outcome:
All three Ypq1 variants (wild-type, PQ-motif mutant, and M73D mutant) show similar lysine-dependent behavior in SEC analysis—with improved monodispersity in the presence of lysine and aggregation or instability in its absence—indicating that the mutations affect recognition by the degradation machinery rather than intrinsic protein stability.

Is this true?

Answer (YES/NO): NO